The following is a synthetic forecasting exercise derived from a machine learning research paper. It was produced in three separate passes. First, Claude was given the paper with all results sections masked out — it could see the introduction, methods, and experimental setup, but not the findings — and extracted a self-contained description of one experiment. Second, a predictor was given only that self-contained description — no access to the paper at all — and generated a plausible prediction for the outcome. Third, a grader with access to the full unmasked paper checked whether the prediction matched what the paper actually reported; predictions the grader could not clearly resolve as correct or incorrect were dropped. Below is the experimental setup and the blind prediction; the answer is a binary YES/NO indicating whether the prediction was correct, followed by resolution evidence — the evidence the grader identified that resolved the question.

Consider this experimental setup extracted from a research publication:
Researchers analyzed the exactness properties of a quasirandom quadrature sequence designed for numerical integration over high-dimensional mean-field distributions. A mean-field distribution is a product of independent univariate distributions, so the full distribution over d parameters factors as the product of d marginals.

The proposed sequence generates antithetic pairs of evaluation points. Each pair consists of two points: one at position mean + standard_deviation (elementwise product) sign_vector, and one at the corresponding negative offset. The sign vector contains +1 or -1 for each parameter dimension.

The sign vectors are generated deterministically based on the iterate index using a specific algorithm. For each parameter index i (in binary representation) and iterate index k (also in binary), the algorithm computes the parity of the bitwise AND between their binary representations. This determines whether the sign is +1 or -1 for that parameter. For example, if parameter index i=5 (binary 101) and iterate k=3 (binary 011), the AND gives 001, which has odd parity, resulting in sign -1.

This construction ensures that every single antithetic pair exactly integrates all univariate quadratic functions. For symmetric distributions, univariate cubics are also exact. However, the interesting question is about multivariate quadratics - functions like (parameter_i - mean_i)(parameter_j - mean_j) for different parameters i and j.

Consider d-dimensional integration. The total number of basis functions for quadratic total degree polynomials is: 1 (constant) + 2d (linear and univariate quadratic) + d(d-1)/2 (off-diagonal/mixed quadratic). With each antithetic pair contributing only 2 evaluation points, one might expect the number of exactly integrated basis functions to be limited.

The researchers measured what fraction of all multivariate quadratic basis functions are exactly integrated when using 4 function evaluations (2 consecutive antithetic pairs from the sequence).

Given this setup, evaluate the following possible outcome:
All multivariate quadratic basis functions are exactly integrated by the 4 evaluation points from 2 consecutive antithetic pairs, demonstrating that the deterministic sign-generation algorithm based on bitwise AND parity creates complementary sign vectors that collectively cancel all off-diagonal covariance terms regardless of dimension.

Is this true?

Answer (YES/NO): NO